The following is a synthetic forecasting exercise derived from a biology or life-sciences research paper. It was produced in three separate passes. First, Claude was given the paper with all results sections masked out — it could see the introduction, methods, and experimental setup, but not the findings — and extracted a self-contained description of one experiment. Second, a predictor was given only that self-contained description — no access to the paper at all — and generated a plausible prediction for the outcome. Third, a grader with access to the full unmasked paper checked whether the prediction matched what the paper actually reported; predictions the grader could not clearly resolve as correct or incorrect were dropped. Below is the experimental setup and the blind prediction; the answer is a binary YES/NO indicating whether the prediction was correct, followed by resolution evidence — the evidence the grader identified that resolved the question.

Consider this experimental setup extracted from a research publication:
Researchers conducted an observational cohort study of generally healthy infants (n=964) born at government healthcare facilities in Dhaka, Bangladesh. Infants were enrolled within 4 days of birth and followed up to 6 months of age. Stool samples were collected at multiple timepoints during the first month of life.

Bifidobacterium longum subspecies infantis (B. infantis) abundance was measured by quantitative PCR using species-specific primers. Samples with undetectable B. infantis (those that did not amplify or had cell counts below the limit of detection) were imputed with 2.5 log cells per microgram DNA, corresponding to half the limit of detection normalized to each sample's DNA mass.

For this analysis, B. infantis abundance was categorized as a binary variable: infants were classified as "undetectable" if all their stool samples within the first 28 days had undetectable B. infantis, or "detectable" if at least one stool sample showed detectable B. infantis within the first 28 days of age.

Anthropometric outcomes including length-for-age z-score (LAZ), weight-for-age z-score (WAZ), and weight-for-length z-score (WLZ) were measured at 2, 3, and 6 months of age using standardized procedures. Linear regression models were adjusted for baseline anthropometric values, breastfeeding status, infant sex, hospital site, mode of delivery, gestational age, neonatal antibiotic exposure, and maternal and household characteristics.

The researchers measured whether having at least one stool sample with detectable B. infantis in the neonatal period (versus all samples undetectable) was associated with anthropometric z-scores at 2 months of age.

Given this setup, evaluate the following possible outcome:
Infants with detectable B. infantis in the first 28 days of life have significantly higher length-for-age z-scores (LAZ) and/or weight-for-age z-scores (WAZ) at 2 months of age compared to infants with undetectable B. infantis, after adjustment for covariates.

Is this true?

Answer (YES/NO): NO